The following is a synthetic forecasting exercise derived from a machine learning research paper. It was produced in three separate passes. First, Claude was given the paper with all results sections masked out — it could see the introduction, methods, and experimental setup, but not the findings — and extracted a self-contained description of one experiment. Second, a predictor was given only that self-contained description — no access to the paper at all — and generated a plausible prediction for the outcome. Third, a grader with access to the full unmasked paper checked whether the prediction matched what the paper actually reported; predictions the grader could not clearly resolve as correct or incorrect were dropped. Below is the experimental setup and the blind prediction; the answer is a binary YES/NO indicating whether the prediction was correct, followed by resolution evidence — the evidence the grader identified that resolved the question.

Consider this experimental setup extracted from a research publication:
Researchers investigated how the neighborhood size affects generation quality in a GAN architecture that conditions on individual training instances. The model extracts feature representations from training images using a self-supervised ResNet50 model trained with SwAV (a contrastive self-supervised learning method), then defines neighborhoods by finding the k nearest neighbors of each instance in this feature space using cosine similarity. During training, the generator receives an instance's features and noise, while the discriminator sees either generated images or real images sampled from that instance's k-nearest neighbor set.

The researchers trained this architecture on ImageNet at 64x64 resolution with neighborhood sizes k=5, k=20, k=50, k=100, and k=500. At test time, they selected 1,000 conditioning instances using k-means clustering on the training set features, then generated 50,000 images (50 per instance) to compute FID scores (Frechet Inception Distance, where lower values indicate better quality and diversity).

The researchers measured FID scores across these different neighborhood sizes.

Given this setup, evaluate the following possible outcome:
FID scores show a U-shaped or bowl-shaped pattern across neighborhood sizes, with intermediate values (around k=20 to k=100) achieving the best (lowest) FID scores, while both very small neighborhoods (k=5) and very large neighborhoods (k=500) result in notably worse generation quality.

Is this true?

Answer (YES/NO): NO